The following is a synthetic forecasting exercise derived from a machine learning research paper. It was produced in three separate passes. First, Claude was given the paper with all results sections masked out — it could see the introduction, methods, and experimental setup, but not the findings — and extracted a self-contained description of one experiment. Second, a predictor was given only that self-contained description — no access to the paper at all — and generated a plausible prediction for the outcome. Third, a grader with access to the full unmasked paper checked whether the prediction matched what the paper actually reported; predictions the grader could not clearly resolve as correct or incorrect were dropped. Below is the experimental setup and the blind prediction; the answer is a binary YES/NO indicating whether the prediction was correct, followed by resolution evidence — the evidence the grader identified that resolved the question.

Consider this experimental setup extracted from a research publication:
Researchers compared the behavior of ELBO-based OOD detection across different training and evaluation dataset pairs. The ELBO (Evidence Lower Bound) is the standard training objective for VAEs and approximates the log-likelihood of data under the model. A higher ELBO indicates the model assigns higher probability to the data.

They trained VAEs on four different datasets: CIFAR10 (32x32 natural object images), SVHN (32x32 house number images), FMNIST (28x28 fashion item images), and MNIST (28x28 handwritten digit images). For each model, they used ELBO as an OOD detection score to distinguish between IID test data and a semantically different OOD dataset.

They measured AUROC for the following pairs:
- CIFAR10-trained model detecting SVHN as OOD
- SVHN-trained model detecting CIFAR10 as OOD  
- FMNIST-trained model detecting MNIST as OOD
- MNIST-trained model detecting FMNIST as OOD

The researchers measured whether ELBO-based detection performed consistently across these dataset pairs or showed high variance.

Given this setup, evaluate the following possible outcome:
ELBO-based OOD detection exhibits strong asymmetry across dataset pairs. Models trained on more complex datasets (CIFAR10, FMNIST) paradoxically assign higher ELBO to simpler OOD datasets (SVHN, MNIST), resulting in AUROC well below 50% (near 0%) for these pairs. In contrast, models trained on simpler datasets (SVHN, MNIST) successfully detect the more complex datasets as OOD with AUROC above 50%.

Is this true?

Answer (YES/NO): NO